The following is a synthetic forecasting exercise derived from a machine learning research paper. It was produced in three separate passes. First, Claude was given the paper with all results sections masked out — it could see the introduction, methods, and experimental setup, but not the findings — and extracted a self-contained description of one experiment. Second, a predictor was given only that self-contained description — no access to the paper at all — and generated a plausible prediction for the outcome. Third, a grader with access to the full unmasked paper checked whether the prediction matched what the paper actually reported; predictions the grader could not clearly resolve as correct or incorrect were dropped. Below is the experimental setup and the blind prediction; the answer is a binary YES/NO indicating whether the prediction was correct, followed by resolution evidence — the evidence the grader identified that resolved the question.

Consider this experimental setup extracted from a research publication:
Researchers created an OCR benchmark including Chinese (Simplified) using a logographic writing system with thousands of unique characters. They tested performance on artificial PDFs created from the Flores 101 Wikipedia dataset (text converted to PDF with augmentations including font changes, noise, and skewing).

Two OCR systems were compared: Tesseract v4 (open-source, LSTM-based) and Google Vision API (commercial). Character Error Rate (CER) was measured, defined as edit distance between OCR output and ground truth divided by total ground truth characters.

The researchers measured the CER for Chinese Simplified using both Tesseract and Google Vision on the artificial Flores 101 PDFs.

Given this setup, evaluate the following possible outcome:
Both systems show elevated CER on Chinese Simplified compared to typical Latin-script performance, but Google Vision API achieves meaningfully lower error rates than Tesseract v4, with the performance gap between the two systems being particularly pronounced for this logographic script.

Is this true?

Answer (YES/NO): NO